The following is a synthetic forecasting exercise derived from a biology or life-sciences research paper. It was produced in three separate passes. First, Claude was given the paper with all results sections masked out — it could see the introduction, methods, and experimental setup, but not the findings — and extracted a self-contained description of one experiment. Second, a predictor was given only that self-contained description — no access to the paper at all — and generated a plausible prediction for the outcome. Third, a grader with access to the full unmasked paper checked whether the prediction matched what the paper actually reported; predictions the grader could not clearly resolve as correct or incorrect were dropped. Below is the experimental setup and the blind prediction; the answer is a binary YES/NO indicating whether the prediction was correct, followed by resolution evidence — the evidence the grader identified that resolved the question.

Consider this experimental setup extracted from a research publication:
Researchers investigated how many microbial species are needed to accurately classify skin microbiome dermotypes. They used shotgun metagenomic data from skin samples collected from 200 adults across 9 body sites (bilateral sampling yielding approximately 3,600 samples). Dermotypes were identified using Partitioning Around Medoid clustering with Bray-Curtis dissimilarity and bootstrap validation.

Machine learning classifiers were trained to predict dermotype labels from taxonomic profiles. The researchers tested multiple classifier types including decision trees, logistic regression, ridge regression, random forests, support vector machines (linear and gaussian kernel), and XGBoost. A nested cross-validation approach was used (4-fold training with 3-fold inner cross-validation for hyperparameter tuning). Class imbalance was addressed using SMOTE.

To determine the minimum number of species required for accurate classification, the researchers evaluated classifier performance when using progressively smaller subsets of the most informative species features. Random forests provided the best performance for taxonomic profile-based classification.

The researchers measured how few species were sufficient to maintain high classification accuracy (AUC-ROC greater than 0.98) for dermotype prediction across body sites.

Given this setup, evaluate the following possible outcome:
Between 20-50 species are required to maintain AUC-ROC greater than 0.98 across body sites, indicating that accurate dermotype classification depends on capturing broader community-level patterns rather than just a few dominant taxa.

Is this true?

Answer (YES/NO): NO